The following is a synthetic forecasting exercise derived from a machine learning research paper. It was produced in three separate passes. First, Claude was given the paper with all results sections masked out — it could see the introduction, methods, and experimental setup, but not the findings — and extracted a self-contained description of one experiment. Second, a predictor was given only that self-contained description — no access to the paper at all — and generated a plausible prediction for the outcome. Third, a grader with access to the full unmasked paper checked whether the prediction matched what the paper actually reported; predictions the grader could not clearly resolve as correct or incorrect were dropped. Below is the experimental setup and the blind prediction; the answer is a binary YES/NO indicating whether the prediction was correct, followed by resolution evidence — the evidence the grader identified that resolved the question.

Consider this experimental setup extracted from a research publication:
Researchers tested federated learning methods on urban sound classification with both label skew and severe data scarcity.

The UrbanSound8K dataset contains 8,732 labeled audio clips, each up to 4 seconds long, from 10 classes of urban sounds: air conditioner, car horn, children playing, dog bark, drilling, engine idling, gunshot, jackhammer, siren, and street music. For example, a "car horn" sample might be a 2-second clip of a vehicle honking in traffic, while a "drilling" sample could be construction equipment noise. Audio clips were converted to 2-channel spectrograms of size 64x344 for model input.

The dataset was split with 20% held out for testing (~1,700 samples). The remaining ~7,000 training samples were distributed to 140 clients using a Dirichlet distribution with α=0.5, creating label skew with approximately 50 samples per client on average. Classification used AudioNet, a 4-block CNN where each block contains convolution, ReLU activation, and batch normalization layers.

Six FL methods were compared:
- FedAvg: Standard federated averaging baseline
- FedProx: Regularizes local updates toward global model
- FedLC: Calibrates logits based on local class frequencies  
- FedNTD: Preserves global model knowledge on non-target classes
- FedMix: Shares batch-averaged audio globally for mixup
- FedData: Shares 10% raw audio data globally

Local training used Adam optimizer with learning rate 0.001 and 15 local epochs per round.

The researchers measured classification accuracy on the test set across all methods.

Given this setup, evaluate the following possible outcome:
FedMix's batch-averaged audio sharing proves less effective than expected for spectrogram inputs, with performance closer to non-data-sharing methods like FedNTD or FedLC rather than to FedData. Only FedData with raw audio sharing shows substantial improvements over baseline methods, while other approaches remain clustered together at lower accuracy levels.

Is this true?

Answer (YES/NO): YES